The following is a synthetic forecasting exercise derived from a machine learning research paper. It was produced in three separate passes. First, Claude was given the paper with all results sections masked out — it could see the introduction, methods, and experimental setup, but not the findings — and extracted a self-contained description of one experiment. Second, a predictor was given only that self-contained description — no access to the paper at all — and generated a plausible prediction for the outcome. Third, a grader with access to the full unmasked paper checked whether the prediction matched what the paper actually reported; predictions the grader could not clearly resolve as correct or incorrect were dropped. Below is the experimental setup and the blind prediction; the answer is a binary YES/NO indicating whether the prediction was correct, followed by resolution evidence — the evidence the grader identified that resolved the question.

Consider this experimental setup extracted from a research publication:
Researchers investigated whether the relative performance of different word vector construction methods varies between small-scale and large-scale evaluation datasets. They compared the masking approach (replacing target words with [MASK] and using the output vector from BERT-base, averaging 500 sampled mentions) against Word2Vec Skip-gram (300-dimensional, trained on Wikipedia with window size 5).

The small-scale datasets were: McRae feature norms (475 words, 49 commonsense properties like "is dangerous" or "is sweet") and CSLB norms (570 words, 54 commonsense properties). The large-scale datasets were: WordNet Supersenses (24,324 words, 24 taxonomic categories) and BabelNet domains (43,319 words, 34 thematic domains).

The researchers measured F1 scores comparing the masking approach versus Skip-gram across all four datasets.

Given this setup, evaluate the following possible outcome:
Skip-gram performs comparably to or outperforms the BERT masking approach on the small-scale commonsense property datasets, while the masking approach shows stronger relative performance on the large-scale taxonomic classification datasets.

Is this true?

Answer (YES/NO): NO